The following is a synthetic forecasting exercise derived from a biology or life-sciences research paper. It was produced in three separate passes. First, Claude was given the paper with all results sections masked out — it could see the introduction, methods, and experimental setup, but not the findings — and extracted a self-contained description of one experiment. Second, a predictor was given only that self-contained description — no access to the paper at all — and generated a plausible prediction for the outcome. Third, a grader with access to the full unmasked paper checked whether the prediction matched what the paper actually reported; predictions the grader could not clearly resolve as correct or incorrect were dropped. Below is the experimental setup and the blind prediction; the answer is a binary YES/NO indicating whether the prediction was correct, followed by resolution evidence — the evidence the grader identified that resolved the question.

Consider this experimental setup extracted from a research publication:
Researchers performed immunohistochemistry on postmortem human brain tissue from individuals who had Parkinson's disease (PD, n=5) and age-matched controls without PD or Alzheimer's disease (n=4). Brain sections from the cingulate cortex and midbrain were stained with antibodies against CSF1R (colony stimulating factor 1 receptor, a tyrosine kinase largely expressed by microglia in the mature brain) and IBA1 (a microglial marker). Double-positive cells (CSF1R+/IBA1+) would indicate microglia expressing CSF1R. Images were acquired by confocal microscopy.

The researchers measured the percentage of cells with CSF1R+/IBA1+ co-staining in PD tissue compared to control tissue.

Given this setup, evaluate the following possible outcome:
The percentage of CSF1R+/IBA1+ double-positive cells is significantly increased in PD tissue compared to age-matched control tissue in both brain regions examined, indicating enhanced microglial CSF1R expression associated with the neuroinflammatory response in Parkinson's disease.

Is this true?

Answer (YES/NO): YES